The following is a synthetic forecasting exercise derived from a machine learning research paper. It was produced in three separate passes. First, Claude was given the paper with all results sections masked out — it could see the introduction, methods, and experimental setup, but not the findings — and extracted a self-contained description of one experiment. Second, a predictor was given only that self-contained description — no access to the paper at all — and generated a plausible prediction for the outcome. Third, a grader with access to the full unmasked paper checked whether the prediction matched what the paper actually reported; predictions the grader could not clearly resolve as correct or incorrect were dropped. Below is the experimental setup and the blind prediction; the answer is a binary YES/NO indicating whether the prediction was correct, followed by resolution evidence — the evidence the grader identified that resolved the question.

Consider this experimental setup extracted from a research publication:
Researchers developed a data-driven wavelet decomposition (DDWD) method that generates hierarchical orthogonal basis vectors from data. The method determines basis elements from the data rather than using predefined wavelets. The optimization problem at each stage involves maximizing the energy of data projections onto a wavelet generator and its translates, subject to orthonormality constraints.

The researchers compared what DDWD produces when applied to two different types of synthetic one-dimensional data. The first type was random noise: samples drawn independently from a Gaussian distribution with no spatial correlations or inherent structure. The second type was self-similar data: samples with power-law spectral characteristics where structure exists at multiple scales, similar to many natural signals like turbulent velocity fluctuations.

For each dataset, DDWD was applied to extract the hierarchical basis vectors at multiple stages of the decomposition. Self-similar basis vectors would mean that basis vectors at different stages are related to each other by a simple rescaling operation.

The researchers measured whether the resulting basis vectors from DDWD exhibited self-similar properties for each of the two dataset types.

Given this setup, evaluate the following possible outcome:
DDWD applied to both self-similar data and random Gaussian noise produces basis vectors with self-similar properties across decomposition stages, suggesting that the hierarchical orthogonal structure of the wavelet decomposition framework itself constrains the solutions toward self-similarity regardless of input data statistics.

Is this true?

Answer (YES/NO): NO